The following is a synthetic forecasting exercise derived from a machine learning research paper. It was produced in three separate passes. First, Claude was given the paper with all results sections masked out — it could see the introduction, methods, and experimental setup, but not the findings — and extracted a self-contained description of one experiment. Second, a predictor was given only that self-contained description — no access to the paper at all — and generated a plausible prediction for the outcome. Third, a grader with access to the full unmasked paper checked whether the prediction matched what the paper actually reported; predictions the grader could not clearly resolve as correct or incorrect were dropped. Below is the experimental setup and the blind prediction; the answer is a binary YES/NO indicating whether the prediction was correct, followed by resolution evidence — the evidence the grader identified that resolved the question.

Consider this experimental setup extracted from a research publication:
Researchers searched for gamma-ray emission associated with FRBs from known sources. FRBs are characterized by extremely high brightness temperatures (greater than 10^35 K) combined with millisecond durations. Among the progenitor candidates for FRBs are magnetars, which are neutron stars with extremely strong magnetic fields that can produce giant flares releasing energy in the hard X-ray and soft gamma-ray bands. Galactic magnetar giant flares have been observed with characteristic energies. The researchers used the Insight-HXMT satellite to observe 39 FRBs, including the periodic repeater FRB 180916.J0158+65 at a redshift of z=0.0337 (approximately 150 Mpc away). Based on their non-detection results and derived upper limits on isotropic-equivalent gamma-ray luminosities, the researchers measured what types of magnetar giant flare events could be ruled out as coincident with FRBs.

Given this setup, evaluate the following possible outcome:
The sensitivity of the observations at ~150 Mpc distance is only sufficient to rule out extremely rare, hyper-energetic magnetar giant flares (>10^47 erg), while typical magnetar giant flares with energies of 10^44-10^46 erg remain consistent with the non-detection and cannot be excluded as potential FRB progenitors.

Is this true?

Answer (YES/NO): YES